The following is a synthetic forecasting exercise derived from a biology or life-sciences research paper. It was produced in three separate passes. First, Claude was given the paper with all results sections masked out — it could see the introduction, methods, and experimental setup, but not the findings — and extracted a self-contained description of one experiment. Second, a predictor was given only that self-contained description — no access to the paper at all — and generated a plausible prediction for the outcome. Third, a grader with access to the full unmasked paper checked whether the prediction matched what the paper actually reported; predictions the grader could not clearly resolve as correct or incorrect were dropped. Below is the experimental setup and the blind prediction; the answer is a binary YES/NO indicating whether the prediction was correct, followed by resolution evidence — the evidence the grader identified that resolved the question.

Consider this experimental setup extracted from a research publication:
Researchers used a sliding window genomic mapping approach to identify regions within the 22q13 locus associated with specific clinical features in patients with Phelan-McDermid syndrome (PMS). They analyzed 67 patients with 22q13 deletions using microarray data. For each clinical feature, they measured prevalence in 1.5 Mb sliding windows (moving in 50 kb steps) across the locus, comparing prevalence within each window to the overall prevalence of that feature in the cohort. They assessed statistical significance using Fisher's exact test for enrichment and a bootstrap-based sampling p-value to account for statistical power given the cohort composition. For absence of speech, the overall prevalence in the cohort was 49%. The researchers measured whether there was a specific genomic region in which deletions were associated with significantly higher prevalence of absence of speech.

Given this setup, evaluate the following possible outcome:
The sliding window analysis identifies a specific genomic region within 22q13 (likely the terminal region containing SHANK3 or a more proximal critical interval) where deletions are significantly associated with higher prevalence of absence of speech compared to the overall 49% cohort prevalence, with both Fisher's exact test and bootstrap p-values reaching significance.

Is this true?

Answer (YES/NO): YES